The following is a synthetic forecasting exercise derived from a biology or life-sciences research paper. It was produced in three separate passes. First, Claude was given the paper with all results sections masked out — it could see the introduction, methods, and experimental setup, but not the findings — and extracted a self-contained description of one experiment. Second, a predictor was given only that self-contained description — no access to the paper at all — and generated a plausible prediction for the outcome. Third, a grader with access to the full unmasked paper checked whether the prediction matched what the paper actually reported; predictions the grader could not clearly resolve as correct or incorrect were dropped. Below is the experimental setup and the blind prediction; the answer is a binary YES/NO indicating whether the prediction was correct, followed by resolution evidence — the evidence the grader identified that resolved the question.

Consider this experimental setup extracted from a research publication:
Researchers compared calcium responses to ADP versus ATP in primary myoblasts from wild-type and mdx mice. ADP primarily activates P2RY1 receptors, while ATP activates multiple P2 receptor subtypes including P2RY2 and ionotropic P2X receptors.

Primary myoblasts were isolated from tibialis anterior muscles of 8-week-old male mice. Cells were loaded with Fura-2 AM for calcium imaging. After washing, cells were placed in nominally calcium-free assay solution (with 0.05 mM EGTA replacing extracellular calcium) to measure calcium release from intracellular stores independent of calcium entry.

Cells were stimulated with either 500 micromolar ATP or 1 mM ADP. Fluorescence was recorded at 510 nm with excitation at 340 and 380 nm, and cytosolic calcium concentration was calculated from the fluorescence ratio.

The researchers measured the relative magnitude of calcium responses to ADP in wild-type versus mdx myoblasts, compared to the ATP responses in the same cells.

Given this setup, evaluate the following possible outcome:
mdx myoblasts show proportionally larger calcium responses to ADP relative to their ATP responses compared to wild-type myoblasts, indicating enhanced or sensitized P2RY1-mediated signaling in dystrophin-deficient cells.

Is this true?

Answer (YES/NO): NO